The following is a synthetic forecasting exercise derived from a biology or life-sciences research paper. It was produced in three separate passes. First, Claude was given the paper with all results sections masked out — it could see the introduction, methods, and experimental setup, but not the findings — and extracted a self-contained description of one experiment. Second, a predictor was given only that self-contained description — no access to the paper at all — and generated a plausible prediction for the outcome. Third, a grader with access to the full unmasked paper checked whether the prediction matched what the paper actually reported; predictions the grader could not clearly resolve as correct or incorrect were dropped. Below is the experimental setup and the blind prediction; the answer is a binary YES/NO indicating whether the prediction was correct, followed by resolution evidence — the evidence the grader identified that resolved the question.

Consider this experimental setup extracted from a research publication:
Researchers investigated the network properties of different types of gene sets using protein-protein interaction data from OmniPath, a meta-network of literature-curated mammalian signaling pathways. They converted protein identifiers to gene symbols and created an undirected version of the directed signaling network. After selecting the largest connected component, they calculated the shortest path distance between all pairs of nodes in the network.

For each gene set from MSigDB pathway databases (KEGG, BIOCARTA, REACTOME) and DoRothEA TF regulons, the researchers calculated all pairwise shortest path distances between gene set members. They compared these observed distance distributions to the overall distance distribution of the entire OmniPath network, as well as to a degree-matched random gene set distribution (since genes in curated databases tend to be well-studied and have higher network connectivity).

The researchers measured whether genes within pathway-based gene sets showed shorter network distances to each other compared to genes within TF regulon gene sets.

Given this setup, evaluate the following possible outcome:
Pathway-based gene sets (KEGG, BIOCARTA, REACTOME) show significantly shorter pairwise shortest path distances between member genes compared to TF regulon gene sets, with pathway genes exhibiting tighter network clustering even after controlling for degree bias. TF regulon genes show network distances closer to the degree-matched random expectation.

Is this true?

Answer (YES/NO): NO